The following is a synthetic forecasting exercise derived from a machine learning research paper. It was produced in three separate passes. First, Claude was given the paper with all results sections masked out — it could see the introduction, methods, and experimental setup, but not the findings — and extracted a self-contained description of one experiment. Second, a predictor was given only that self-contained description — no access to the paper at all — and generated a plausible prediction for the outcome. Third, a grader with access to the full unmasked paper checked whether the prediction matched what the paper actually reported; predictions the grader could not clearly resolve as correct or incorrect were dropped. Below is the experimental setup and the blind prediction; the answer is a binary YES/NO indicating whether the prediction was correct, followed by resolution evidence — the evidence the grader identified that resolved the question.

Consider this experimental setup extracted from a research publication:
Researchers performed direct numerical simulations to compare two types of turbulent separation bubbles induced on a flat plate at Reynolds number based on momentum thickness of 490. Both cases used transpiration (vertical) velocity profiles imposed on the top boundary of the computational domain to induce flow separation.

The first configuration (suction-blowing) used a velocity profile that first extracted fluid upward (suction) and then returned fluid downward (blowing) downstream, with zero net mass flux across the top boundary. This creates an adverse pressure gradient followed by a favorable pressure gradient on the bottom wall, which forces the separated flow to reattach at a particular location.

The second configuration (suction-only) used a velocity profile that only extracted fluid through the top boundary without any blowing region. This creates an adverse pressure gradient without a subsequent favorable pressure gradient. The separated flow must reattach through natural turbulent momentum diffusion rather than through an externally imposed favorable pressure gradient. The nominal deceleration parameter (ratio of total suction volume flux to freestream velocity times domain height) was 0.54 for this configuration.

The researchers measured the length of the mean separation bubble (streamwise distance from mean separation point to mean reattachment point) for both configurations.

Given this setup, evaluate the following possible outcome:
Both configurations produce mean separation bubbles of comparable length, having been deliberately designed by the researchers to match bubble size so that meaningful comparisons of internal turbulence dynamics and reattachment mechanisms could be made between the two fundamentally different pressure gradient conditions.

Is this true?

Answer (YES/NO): NO